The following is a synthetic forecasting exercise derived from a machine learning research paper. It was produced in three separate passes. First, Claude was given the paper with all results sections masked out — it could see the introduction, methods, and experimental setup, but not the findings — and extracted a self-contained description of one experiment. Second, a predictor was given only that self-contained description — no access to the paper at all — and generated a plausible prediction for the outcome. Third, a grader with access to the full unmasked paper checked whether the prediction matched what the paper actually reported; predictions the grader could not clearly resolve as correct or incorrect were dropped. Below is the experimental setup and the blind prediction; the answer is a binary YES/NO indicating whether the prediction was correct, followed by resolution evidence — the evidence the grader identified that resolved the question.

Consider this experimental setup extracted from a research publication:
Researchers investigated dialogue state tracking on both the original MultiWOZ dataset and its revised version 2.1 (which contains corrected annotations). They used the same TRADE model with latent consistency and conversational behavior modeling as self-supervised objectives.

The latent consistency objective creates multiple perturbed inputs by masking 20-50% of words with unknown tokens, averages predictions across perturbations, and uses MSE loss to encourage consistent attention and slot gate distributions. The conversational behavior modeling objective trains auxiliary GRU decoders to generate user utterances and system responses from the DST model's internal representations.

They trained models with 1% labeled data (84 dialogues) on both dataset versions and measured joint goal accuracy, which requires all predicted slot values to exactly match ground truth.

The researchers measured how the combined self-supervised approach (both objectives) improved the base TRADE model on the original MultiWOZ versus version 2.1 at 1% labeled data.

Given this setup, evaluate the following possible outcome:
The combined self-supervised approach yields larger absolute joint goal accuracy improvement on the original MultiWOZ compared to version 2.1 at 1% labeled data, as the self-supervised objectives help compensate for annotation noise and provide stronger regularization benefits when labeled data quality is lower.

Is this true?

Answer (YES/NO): NO